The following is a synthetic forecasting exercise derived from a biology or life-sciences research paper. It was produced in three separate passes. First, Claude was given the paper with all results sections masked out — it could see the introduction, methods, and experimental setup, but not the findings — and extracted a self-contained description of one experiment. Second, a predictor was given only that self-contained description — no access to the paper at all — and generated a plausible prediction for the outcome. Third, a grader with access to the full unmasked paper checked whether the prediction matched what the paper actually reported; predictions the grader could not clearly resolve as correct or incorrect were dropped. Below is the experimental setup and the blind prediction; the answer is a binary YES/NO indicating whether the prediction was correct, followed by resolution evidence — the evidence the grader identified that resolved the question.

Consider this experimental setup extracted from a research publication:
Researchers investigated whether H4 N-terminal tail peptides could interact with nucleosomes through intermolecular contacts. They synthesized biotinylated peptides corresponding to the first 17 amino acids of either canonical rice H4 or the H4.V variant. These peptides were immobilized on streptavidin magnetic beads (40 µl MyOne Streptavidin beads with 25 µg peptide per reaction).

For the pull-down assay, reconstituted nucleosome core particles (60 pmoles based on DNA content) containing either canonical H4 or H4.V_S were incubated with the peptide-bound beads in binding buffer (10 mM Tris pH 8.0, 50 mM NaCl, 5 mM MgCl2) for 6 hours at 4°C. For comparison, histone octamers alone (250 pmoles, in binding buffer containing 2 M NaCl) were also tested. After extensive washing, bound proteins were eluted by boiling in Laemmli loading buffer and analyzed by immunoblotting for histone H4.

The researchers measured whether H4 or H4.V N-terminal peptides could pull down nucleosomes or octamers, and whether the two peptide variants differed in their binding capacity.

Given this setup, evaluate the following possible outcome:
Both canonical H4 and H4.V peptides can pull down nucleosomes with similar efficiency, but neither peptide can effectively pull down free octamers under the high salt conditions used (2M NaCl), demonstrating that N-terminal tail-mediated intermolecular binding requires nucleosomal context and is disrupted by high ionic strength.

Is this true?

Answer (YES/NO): NO